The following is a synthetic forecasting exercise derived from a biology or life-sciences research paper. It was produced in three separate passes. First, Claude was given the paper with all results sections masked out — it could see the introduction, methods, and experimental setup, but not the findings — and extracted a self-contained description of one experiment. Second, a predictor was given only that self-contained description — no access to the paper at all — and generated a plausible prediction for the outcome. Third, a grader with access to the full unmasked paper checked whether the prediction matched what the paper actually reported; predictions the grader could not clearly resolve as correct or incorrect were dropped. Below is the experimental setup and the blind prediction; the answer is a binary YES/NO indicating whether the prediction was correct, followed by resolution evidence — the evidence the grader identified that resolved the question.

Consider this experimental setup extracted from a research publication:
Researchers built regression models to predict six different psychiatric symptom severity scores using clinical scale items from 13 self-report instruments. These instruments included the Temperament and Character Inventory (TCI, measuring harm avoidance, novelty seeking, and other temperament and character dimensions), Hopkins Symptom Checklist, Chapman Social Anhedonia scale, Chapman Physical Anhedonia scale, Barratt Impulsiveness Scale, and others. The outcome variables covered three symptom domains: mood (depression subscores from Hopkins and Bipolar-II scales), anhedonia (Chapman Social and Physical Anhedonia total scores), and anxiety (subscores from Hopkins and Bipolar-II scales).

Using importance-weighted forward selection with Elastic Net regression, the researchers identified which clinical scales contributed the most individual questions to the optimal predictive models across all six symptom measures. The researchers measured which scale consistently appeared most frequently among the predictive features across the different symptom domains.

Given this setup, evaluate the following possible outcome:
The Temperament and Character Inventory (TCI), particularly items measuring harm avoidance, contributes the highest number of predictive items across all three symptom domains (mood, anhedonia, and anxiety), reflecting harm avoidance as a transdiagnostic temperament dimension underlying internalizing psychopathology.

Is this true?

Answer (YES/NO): NO